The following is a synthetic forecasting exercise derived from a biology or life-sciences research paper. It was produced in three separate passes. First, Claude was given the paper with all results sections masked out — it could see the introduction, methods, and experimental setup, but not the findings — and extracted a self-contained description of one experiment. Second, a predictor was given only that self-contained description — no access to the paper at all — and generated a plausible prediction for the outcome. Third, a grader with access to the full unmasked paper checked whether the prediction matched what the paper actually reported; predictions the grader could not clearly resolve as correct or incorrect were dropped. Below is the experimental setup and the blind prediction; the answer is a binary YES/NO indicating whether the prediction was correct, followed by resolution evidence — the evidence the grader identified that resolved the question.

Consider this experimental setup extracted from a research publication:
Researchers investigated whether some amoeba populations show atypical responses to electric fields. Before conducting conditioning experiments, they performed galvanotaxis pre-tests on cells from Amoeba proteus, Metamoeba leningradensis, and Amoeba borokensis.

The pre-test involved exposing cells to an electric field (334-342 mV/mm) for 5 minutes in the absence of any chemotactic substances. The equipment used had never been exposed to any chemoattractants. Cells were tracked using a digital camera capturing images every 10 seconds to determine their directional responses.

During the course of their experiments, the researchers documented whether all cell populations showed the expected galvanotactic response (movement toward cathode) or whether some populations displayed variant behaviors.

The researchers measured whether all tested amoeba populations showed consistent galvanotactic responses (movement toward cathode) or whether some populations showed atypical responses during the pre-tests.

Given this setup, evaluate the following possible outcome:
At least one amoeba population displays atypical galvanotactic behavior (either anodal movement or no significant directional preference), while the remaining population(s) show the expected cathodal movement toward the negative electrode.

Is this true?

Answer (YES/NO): YES